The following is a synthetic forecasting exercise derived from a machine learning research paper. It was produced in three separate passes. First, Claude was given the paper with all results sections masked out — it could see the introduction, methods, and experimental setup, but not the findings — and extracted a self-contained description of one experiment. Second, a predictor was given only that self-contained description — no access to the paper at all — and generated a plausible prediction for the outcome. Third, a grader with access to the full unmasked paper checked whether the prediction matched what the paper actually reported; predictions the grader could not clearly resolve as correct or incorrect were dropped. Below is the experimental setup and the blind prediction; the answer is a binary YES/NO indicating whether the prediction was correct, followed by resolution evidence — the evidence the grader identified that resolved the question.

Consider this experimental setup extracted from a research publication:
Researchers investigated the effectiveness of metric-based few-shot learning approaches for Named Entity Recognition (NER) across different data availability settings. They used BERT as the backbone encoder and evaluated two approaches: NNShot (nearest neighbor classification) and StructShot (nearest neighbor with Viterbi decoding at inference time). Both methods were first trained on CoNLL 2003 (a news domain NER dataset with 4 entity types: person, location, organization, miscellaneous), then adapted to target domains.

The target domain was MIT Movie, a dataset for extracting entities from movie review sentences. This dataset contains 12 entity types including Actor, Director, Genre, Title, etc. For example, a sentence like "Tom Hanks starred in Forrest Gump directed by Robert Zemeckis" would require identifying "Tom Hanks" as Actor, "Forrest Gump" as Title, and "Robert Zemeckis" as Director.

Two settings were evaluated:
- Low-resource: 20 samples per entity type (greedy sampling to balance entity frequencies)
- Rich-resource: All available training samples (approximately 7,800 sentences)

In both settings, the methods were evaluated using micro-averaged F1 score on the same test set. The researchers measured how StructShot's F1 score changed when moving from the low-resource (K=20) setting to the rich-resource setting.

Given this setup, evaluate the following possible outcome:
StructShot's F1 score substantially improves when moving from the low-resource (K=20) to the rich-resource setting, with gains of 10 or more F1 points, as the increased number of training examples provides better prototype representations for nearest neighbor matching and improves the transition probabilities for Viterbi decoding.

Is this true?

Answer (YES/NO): NO